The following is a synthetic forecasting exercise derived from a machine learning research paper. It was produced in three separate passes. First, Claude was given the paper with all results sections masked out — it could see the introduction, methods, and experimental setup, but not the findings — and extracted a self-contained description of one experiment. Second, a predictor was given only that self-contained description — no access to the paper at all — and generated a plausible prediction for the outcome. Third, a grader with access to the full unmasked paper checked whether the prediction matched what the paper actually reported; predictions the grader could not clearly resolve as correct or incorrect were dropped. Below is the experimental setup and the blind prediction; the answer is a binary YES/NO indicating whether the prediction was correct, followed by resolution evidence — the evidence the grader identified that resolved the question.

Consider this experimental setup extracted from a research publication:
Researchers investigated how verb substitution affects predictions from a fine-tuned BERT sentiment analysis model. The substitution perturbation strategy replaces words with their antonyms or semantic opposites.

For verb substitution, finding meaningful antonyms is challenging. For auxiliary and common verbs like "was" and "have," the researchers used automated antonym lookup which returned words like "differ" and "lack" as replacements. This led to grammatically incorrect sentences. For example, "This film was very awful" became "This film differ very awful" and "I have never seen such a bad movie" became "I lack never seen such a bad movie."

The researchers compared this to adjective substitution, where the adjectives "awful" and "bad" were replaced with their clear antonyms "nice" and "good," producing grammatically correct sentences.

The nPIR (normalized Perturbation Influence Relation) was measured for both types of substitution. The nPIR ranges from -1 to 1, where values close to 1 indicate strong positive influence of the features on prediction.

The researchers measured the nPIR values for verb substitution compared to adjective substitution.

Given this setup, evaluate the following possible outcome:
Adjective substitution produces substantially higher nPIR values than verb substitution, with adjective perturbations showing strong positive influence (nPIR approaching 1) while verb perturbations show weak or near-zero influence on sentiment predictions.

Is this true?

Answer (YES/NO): YES